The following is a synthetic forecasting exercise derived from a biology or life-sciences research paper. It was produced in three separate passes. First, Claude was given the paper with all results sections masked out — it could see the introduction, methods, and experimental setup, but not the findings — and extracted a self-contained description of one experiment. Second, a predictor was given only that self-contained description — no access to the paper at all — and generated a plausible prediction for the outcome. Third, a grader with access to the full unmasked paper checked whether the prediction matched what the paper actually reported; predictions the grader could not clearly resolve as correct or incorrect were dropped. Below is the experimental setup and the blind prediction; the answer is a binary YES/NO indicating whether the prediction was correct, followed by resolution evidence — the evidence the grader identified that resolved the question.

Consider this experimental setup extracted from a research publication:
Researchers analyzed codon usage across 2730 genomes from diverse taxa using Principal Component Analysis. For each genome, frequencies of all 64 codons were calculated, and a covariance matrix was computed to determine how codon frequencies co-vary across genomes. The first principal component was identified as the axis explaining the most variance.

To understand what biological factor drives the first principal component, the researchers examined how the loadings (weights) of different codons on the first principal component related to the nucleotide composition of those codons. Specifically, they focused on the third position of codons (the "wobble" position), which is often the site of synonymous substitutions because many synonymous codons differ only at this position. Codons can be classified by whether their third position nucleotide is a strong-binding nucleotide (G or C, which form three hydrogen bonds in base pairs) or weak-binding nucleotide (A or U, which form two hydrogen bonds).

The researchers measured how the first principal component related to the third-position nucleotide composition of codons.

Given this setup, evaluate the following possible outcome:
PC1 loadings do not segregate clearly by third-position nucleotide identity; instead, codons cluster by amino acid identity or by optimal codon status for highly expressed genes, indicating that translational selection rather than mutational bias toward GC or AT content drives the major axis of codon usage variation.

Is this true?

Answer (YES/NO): NO